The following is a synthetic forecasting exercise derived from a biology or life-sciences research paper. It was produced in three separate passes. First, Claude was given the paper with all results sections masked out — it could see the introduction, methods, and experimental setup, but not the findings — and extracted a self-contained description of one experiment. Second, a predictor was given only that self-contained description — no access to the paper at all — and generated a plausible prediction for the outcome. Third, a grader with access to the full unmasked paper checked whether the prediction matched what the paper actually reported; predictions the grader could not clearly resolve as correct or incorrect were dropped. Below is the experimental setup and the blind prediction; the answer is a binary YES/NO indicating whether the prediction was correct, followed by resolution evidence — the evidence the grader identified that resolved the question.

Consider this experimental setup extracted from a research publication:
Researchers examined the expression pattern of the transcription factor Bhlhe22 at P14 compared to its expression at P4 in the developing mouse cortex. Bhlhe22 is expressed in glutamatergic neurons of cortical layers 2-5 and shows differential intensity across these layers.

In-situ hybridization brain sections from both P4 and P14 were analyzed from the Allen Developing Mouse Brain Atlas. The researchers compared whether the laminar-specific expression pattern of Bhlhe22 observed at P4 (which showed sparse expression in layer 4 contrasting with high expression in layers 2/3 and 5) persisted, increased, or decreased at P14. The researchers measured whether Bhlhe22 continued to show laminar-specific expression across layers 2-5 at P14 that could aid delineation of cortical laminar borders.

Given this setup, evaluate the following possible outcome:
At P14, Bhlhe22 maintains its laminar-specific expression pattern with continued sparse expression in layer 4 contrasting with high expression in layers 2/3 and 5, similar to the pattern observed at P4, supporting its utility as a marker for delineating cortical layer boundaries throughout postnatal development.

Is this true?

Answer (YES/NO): NO